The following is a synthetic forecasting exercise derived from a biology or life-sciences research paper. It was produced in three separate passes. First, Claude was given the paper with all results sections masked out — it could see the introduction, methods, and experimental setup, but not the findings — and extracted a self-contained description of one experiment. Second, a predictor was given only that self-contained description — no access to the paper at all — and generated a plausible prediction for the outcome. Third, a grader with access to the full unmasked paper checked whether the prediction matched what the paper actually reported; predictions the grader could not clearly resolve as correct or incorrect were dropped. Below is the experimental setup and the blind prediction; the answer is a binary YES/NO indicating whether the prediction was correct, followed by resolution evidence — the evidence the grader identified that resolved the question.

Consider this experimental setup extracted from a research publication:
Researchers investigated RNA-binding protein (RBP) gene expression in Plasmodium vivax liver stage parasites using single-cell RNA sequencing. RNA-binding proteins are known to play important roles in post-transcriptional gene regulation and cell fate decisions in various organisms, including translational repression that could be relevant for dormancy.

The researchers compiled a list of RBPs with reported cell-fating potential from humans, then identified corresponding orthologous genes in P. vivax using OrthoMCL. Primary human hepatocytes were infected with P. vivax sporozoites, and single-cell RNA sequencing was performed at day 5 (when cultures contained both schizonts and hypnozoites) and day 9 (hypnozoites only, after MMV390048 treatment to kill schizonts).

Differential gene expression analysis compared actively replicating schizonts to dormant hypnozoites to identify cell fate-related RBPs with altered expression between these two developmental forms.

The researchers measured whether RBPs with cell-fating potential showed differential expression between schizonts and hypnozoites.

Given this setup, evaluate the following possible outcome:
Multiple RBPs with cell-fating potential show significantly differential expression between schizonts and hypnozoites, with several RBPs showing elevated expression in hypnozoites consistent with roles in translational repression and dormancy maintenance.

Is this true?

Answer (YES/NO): YES